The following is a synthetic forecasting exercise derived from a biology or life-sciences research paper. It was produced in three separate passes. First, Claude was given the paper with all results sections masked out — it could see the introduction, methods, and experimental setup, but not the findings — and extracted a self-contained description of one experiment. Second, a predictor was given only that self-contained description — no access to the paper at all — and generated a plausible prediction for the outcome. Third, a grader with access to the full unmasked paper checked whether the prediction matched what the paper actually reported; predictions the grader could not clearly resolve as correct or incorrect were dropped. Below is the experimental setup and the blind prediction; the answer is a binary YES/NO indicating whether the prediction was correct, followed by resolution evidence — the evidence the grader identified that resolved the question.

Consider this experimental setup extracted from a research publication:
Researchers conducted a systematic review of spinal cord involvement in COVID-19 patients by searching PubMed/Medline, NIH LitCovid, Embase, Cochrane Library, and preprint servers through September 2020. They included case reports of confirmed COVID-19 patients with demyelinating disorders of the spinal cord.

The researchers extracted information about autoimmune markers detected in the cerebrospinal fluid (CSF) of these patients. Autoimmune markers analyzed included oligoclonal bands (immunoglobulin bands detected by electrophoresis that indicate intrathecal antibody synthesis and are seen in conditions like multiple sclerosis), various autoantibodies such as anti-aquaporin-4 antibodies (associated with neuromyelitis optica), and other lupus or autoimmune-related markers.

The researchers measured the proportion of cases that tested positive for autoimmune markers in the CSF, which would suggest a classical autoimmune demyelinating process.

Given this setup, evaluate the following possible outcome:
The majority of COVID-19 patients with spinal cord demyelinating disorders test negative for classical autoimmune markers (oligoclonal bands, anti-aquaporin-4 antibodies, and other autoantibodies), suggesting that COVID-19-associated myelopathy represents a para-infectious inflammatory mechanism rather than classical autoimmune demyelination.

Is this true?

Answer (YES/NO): YES